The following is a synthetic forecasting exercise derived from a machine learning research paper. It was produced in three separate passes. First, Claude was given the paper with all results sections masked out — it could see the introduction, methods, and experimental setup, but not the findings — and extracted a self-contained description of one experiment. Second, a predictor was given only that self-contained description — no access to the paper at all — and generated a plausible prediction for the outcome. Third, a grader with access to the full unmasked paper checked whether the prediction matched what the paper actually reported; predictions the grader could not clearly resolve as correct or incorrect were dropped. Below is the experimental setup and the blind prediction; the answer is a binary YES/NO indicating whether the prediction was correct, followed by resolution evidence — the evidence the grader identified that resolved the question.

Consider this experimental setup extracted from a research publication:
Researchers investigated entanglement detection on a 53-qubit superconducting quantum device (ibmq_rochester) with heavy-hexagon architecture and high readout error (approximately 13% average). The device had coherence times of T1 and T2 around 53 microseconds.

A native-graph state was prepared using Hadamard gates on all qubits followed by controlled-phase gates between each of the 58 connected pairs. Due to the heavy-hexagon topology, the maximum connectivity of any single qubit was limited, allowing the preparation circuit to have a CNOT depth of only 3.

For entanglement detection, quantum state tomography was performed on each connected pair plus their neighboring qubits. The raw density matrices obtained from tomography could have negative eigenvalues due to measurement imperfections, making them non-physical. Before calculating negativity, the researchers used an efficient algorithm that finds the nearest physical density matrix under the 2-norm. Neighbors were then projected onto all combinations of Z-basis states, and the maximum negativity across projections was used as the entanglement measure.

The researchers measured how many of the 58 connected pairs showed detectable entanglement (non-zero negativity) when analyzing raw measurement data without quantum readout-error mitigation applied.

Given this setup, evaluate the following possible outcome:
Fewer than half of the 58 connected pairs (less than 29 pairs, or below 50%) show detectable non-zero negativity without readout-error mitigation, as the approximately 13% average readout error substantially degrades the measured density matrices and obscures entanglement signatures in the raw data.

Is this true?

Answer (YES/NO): NO